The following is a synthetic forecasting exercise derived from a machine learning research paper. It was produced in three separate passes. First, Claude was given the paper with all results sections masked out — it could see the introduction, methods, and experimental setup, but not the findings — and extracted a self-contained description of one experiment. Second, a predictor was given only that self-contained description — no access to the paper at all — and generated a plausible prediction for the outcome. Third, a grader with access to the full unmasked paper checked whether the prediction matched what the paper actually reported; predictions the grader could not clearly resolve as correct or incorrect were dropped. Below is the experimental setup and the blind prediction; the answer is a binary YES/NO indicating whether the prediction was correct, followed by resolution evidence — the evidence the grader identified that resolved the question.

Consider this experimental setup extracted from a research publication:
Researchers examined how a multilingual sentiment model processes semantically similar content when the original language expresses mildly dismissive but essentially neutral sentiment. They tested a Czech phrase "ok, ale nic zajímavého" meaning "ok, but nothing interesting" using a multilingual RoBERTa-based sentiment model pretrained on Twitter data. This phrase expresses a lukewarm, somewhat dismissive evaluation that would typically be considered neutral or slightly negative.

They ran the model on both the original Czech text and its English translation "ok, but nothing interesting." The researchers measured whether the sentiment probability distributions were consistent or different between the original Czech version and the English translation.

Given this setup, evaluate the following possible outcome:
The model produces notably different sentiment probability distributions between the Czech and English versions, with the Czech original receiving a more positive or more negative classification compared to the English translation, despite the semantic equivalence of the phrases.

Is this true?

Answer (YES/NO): YES